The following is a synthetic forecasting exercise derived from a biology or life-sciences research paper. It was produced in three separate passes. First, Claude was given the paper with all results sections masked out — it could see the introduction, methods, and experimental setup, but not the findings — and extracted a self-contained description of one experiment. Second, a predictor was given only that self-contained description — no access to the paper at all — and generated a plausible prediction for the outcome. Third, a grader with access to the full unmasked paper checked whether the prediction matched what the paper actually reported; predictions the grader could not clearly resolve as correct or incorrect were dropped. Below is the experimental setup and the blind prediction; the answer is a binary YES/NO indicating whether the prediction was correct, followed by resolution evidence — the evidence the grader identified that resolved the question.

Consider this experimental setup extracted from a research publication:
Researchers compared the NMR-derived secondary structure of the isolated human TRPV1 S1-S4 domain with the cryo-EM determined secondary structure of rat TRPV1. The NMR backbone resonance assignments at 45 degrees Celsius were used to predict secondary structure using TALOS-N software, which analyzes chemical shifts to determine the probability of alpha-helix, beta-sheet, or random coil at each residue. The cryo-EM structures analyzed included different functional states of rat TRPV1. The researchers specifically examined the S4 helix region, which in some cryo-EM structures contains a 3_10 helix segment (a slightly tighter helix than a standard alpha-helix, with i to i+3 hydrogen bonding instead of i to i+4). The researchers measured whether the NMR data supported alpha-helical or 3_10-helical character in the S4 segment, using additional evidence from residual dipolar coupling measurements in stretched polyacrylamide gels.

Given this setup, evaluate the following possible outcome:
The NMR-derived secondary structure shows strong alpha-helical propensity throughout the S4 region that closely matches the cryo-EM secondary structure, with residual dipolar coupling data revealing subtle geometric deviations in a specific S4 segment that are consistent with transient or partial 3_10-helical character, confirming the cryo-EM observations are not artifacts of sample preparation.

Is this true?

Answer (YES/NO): NO